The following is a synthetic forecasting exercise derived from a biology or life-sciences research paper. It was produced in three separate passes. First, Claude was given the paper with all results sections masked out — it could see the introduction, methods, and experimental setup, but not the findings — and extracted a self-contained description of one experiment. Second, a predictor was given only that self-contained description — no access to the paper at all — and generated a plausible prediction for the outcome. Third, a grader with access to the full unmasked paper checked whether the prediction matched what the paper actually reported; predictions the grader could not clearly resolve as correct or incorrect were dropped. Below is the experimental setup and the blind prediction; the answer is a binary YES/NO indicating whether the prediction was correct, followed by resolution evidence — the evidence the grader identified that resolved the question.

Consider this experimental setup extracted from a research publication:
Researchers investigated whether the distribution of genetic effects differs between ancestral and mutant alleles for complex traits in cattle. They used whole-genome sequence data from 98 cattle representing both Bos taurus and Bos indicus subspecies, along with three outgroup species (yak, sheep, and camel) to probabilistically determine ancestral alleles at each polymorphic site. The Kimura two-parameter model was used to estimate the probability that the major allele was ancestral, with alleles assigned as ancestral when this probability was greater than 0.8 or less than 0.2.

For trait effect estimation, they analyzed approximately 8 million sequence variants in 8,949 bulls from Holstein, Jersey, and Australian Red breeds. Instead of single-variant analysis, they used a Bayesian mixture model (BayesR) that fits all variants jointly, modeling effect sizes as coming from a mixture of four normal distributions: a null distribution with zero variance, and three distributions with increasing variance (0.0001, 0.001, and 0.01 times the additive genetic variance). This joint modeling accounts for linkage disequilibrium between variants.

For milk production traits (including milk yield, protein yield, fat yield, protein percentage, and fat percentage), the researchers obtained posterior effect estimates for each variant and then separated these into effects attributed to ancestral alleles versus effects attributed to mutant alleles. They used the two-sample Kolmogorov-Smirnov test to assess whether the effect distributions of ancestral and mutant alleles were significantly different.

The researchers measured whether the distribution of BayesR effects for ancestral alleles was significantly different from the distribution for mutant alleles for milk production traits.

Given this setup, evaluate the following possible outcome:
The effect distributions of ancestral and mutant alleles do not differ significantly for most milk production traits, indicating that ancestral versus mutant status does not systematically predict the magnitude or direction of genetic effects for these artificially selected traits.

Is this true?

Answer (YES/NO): NO